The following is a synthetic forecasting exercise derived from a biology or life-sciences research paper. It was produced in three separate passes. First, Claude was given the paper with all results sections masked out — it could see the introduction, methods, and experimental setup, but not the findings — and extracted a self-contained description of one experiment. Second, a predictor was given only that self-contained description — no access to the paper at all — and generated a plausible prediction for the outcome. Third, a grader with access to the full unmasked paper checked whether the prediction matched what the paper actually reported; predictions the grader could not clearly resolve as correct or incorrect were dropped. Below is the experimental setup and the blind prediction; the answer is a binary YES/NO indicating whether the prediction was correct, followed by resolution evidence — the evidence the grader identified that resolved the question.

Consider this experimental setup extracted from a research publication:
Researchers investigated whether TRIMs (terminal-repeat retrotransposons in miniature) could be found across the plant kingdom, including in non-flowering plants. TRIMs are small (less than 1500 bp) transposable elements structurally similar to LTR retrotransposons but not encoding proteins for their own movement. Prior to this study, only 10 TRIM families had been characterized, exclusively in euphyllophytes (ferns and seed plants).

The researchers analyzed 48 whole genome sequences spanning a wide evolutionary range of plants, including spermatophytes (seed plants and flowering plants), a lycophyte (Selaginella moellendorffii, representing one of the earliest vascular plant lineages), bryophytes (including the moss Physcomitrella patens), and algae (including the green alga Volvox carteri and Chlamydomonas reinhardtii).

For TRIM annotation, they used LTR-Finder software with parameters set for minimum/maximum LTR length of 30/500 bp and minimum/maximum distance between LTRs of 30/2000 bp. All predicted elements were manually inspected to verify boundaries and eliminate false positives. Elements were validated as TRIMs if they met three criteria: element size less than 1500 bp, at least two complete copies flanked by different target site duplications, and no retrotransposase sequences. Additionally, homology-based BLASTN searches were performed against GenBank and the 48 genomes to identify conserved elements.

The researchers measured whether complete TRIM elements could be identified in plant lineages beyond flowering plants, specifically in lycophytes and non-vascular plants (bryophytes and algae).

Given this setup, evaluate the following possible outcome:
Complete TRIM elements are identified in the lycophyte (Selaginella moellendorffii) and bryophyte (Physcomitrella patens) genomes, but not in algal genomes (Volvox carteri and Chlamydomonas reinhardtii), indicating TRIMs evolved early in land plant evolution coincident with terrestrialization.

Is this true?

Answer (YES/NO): NO